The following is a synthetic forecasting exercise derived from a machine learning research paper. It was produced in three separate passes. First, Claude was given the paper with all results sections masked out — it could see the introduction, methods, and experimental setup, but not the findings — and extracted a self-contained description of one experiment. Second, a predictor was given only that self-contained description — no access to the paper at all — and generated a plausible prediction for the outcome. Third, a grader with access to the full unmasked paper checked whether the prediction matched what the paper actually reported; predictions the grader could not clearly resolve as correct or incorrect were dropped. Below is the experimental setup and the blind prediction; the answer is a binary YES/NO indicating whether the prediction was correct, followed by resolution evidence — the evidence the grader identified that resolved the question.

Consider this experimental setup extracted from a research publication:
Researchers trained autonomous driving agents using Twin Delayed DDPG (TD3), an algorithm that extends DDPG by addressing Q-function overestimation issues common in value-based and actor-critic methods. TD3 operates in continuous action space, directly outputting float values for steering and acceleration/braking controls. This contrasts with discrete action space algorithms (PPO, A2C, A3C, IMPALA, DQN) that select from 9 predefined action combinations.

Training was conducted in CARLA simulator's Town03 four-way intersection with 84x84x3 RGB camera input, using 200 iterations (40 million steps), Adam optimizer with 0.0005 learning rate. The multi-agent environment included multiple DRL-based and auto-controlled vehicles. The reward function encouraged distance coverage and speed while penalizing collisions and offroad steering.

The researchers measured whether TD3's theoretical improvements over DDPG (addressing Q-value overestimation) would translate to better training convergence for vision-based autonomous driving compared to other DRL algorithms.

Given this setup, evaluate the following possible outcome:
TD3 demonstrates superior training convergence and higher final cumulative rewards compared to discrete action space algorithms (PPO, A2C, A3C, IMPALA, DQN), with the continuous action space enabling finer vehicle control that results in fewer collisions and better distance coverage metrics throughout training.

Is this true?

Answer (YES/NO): NO